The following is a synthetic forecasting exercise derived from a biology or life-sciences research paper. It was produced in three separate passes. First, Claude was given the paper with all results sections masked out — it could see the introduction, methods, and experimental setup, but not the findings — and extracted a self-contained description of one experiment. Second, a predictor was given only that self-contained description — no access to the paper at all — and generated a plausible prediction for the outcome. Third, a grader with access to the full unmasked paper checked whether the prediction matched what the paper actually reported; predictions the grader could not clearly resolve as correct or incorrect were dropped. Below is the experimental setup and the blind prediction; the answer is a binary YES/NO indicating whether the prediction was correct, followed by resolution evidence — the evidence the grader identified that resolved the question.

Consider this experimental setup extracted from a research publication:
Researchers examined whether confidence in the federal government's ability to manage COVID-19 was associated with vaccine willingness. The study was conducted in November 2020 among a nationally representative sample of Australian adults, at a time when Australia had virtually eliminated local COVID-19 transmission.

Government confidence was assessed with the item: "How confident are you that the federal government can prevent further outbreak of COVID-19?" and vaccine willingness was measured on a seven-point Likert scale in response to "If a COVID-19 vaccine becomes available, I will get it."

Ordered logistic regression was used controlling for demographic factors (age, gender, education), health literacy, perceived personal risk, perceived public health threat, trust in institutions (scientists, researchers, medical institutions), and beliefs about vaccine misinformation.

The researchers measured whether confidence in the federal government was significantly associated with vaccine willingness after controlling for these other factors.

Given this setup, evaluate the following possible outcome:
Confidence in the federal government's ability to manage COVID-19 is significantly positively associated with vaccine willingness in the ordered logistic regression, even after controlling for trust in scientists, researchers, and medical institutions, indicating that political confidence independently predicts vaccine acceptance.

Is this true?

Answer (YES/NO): YES